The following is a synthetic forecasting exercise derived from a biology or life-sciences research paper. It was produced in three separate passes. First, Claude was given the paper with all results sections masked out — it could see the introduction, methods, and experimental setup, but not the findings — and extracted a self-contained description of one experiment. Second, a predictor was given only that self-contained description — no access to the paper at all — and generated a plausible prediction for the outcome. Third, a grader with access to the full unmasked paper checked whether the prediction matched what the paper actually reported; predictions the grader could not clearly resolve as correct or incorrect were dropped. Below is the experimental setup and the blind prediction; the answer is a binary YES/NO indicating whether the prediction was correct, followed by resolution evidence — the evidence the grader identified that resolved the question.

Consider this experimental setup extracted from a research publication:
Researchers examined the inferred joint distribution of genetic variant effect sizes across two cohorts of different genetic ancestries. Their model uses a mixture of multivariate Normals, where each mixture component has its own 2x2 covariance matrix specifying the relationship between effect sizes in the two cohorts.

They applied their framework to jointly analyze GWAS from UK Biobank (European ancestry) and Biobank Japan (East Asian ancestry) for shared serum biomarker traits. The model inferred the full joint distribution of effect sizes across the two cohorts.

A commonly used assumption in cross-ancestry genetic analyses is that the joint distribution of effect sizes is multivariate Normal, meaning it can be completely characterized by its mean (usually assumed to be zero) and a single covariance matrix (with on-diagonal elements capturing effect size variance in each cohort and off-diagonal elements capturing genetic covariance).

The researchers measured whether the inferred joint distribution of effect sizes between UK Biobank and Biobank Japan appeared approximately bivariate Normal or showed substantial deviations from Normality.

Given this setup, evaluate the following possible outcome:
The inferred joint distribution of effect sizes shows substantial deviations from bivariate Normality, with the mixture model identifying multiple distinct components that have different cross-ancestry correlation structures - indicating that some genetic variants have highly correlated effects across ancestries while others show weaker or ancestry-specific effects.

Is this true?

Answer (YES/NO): YES